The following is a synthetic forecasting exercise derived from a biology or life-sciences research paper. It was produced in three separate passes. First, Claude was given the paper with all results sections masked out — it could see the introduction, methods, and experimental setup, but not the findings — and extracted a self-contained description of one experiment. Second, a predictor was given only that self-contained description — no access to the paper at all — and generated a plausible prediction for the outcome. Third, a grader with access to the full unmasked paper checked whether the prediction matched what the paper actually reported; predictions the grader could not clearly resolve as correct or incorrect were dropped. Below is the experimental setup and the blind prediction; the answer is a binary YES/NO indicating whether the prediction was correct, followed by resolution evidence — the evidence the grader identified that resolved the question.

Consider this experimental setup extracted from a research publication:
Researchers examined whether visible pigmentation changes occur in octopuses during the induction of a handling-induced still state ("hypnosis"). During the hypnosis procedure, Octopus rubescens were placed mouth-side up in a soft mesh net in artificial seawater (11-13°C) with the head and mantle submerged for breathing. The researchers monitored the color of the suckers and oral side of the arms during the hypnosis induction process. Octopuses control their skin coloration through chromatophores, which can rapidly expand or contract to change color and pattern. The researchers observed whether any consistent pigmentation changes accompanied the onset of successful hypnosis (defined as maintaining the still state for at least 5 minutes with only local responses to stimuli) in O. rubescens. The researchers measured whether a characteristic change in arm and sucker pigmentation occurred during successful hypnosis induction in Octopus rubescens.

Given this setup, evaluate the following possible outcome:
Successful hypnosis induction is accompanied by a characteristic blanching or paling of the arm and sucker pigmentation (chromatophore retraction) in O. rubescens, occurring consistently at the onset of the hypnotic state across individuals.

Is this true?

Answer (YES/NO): YES